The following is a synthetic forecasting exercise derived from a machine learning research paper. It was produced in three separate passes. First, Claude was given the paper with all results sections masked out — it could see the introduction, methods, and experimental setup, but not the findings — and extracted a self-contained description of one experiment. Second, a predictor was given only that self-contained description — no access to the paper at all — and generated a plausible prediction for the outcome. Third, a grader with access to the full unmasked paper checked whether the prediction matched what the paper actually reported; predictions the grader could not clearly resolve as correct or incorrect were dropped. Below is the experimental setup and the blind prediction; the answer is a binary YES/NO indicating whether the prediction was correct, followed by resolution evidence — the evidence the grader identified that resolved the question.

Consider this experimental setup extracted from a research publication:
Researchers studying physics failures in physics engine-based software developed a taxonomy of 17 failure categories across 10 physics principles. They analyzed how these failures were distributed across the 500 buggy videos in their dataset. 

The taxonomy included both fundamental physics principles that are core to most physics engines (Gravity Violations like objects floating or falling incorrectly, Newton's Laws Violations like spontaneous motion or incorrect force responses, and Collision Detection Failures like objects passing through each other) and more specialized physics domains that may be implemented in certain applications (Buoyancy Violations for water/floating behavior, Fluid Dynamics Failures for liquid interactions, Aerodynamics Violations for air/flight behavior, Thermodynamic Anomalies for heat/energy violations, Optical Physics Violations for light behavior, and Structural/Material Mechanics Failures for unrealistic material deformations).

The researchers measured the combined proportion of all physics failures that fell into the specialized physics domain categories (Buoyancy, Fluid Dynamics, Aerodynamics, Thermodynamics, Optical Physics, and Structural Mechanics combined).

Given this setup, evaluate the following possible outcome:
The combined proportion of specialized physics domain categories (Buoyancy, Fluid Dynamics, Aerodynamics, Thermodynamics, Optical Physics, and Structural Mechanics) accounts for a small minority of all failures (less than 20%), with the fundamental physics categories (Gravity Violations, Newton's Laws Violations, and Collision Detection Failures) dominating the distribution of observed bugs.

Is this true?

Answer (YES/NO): YES